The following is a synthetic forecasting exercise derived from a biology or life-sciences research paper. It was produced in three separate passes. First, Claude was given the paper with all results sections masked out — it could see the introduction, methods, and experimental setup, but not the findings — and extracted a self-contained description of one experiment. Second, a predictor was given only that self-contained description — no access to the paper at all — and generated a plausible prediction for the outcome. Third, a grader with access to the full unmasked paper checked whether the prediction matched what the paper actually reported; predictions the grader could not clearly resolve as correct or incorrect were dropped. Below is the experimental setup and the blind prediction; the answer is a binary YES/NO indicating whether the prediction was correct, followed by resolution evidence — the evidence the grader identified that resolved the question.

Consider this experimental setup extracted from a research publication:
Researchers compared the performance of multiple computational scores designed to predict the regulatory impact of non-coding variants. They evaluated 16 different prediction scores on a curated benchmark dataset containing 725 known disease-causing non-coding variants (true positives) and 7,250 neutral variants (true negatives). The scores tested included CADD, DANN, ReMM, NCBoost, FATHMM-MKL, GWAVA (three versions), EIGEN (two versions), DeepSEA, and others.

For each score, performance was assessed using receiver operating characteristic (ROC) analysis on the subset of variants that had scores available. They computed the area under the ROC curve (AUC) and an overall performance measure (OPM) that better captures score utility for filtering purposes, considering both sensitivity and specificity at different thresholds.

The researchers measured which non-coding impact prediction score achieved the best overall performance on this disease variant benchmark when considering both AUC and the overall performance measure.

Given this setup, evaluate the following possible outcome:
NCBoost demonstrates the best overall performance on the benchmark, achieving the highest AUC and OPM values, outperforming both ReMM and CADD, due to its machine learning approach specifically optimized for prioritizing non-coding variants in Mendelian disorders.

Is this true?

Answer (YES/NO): NO